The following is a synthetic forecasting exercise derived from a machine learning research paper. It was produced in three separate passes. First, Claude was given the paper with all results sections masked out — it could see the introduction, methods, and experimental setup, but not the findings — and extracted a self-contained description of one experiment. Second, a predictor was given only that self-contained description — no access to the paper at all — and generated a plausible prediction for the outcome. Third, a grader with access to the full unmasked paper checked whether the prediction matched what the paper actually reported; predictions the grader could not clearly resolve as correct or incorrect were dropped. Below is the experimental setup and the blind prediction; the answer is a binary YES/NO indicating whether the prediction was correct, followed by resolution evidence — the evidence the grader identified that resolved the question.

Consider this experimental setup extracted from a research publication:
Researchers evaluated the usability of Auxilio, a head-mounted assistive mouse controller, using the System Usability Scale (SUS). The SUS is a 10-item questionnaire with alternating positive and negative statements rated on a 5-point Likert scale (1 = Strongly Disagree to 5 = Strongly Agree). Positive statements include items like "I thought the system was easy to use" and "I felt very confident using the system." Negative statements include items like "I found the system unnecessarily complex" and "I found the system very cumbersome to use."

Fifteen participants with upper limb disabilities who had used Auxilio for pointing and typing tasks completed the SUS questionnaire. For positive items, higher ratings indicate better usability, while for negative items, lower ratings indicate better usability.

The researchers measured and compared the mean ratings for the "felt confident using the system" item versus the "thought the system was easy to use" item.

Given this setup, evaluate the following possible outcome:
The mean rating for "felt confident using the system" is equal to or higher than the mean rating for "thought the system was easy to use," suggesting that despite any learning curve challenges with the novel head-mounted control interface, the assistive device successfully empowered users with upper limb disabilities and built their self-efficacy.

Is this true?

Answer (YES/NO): NO